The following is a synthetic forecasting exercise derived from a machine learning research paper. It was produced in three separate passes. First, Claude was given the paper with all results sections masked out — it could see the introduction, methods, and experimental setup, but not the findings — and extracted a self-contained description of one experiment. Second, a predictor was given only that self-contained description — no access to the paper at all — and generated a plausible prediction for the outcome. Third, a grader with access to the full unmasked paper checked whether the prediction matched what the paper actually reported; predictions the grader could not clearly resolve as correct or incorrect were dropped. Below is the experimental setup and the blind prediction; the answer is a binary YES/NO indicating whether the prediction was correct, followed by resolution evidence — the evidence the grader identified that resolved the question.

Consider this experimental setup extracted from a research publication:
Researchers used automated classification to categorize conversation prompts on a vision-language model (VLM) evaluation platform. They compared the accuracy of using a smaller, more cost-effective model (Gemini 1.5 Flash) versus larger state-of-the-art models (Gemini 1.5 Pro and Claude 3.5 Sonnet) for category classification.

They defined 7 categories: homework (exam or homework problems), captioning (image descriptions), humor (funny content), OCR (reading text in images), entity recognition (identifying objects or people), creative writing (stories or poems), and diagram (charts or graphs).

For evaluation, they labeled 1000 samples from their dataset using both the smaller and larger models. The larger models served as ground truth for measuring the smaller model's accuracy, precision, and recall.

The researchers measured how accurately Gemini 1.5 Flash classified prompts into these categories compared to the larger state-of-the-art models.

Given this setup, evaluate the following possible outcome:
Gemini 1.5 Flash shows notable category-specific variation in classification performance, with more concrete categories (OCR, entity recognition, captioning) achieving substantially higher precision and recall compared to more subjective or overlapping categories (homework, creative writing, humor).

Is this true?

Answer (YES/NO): NO